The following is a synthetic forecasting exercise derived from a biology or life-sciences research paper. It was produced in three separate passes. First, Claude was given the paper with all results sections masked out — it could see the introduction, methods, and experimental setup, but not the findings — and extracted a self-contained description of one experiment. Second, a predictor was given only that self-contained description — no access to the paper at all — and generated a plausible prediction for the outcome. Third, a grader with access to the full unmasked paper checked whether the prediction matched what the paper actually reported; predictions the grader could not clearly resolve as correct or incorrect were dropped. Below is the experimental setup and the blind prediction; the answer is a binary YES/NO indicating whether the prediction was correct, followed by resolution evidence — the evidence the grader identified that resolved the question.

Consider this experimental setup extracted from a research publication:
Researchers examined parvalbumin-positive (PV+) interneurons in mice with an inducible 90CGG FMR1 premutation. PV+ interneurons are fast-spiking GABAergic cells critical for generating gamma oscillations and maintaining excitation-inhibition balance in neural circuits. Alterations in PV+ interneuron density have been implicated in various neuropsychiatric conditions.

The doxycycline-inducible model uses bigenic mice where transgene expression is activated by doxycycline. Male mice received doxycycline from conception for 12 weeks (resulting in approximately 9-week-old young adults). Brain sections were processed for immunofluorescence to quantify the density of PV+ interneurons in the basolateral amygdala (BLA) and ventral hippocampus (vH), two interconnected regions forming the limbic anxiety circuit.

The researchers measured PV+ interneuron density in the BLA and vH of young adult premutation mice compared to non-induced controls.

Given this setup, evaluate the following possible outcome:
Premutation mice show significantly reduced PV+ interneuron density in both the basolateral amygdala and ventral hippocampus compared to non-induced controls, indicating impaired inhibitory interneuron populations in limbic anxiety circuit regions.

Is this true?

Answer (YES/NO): NO